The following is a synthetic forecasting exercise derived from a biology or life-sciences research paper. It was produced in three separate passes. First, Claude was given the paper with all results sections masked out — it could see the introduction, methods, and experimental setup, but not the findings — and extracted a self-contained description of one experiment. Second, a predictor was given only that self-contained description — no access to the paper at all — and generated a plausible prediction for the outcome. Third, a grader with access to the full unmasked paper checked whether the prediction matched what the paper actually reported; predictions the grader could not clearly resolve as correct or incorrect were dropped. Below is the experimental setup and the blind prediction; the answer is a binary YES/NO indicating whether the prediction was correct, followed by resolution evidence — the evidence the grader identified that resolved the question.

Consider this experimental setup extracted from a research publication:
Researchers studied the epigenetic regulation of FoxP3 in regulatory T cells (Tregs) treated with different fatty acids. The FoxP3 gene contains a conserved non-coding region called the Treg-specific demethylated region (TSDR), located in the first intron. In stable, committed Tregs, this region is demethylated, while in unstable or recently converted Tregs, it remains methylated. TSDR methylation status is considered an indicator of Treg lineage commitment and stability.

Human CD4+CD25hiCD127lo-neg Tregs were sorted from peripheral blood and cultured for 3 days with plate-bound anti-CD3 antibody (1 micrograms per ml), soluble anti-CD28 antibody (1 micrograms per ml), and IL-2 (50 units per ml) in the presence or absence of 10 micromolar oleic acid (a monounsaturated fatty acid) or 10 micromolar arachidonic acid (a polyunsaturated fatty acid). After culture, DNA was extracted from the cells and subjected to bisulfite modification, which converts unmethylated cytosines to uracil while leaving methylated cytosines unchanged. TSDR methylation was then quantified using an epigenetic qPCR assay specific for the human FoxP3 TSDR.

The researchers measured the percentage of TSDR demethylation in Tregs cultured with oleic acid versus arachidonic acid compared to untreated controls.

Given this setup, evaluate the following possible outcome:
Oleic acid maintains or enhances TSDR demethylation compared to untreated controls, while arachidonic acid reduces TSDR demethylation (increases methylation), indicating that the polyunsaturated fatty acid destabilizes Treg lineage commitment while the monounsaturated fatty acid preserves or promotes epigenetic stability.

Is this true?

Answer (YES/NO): NO